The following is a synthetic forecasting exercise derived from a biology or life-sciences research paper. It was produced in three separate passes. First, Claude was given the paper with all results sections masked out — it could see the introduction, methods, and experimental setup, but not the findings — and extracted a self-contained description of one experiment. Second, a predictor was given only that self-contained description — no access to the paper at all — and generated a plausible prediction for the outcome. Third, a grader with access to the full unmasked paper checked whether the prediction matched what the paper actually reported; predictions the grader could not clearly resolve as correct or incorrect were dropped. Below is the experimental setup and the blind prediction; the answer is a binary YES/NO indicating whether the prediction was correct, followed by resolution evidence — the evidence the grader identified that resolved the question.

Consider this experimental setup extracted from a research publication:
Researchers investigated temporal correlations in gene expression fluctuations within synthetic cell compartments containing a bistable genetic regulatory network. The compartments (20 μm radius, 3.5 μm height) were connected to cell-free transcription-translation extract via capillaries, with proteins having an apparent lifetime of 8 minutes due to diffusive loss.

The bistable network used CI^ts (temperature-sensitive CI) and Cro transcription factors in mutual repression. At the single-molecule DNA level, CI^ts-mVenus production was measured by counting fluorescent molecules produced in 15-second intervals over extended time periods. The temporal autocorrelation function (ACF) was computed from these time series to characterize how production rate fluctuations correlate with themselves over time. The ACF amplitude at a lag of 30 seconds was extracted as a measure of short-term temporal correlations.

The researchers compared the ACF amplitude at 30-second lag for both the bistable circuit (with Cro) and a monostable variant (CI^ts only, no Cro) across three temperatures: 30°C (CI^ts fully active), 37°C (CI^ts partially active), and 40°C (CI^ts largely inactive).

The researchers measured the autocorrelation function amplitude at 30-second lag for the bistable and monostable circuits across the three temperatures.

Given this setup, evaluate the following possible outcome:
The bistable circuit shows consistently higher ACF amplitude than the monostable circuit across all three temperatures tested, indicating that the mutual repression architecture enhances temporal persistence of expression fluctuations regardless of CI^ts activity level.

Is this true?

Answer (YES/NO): NO